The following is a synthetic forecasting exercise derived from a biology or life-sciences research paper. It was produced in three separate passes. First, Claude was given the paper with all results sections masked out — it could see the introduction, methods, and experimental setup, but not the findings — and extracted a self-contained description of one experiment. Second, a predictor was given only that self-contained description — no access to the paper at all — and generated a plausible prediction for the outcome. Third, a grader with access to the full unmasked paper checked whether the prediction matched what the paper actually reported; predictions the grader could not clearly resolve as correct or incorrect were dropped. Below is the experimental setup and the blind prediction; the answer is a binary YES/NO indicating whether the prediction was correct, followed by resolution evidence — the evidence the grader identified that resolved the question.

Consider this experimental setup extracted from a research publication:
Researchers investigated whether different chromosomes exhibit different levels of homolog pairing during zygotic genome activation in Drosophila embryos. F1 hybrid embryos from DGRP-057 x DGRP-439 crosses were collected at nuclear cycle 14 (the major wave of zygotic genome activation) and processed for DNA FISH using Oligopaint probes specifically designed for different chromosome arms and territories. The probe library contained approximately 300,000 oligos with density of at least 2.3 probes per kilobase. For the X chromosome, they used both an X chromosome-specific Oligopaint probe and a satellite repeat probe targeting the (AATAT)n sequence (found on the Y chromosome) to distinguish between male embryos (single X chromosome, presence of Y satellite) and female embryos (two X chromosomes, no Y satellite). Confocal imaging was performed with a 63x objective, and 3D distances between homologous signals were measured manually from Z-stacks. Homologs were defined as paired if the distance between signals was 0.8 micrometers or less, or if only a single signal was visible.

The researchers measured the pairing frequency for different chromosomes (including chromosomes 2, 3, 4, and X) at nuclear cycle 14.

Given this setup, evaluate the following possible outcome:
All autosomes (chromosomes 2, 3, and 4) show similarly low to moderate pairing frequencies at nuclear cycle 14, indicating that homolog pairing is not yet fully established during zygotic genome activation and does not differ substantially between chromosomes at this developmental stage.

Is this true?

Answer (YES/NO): NO